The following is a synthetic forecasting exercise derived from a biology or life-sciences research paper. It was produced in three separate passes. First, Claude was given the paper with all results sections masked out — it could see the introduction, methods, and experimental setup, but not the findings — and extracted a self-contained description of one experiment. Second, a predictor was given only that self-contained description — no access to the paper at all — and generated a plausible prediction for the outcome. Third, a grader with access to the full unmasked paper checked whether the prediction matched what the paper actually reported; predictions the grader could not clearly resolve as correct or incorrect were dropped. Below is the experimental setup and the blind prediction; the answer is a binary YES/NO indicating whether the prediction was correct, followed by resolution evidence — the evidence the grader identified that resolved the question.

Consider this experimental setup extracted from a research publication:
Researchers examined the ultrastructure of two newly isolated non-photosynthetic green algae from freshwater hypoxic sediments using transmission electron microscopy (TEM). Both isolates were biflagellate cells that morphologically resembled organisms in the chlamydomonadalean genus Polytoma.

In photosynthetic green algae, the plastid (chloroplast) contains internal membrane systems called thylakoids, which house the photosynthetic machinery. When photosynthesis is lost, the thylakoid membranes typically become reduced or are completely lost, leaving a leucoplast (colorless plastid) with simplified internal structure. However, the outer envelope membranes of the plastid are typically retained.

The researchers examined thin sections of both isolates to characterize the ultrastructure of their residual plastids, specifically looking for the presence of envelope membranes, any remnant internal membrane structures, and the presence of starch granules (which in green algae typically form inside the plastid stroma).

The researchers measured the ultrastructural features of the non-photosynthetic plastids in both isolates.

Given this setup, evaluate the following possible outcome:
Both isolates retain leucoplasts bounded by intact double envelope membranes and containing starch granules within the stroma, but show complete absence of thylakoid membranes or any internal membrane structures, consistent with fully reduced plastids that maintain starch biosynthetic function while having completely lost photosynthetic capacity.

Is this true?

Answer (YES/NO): NO